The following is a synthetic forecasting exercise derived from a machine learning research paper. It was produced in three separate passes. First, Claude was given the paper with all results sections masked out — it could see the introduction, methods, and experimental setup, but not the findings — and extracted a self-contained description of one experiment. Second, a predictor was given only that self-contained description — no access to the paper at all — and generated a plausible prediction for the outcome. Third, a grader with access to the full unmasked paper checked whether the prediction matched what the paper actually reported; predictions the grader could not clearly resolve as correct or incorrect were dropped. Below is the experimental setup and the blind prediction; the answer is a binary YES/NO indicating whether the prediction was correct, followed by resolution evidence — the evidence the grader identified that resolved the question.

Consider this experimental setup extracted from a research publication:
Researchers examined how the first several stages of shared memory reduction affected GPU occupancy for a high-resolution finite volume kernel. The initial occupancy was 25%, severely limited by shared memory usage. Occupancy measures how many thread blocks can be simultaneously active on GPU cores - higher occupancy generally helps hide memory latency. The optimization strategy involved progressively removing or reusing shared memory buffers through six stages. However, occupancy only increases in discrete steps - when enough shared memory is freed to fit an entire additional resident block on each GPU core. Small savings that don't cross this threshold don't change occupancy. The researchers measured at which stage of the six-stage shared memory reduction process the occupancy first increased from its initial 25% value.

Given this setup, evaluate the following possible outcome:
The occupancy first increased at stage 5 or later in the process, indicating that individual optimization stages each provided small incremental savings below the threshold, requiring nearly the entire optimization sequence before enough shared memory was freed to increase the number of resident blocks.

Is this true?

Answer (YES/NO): NO